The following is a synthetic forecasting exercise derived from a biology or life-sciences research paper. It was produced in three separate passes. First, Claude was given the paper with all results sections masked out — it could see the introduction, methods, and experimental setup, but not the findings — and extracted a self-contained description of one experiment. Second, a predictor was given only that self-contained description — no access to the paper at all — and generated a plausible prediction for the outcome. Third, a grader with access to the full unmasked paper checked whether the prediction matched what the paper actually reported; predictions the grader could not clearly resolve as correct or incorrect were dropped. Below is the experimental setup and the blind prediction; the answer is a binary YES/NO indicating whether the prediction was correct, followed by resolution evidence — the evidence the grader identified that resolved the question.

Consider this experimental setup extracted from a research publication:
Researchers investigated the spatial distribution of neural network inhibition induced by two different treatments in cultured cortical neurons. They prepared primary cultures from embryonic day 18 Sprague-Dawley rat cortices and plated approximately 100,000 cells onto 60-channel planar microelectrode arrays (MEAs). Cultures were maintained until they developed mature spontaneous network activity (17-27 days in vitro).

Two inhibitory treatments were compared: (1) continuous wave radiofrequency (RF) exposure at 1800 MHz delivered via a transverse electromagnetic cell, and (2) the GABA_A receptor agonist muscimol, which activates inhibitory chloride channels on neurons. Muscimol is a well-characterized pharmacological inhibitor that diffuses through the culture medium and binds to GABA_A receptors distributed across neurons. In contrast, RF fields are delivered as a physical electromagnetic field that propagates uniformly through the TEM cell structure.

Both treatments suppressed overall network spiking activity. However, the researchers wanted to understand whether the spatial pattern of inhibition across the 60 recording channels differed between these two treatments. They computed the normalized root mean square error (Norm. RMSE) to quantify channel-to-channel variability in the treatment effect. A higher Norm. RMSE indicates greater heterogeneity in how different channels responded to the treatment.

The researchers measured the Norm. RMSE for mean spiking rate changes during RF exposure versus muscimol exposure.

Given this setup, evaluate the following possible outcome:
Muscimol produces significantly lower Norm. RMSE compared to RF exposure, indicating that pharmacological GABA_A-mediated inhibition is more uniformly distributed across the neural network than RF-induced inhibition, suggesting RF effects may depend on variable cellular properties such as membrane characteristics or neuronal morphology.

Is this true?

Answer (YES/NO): NO